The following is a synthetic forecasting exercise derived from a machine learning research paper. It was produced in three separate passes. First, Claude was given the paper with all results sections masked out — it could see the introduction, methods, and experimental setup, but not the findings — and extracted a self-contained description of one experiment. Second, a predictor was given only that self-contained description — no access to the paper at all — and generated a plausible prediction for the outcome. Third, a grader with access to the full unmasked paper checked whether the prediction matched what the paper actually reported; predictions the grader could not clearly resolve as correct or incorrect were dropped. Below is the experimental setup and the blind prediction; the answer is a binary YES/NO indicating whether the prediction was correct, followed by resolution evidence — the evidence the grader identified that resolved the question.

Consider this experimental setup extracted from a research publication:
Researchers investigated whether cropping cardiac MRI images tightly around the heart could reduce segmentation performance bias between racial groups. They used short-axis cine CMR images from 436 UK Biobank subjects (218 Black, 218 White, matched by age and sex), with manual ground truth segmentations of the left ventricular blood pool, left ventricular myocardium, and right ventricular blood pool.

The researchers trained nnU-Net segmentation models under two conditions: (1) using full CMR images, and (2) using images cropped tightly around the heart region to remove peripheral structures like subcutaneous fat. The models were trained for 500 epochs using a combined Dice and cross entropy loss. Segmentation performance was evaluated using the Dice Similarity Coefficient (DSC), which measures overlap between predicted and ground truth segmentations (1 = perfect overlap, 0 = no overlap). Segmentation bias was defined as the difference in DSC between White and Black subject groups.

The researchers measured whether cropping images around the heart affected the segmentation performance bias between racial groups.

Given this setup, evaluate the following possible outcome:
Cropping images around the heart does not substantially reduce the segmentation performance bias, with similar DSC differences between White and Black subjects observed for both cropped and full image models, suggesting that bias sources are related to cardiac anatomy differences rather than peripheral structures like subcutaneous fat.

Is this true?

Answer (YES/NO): NO